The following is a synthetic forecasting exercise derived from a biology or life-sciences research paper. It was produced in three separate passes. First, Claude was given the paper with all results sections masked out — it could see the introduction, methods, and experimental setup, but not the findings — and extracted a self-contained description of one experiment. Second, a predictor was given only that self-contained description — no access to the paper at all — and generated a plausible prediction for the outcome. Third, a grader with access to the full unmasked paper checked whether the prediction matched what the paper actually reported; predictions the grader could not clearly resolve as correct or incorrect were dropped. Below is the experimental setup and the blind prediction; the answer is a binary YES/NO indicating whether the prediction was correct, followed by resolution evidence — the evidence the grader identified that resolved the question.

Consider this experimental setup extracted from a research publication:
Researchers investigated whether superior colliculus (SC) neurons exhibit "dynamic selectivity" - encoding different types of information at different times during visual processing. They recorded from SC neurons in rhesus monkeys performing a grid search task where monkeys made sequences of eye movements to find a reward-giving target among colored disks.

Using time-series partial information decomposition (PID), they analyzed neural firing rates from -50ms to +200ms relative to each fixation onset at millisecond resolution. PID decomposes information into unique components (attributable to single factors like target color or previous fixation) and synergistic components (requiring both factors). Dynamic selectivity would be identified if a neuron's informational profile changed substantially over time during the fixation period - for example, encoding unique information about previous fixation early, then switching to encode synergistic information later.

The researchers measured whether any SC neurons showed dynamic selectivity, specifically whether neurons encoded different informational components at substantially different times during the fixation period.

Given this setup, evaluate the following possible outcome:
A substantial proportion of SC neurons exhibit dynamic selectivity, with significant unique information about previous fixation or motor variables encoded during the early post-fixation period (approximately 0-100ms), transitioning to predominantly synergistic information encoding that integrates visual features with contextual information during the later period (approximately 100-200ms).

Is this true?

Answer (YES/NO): NO